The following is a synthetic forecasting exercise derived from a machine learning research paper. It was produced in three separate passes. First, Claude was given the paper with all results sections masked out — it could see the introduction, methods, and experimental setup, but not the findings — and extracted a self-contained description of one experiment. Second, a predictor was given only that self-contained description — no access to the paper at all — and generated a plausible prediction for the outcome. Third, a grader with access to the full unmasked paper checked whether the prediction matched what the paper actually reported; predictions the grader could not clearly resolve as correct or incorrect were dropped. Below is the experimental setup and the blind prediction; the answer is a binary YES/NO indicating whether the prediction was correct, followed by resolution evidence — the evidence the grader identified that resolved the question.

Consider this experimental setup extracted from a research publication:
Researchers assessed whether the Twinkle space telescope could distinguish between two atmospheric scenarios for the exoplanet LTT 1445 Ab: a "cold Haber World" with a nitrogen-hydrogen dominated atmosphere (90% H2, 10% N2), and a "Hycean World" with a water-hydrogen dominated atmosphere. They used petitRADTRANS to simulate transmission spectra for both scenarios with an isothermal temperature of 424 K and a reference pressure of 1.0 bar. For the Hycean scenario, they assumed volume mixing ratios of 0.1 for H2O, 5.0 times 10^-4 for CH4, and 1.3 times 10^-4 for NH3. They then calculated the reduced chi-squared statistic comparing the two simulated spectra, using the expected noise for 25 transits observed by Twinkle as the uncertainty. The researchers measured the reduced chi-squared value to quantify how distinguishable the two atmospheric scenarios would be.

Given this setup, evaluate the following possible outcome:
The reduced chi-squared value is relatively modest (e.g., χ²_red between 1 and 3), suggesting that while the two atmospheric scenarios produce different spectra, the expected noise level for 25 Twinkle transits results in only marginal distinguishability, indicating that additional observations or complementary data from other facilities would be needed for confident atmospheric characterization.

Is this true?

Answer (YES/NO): NO